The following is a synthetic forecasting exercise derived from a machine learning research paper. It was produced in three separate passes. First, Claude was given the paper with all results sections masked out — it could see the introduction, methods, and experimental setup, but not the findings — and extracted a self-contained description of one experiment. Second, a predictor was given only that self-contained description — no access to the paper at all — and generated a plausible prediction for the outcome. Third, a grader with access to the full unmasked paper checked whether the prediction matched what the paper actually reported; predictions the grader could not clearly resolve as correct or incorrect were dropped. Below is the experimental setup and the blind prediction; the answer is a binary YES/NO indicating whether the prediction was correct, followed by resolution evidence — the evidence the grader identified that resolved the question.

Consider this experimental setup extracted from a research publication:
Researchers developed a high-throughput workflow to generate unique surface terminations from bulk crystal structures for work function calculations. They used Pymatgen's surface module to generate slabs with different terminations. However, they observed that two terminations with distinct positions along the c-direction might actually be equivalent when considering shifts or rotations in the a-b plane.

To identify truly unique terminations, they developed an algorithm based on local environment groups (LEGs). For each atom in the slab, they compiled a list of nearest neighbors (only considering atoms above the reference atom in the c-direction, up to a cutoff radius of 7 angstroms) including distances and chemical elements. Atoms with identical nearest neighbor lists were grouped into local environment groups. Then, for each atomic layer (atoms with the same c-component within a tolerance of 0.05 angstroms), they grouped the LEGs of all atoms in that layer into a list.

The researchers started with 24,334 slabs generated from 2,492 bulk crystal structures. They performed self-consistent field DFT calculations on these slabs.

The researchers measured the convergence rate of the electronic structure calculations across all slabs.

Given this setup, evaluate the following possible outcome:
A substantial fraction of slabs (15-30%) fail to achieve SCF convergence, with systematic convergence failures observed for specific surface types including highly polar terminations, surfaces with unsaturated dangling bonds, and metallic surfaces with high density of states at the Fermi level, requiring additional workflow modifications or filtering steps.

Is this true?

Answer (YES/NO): NO